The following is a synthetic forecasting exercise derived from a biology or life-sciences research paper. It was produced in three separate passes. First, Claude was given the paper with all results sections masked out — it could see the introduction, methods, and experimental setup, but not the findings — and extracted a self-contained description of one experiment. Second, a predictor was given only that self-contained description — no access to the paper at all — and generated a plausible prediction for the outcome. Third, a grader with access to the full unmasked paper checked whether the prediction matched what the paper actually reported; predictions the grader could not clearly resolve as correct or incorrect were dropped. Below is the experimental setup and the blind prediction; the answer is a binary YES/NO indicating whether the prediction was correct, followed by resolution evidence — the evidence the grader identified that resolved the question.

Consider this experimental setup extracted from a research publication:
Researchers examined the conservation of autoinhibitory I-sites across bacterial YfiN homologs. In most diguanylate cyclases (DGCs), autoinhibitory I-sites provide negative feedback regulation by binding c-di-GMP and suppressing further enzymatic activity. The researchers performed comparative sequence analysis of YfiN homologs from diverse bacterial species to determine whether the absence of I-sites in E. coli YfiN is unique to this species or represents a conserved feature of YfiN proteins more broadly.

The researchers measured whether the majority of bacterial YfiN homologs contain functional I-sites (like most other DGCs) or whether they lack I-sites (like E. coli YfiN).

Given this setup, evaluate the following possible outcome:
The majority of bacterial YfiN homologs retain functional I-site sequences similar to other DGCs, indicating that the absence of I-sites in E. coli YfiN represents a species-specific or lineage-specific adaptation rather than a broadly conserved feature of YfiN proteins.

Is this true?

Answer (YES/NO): NO